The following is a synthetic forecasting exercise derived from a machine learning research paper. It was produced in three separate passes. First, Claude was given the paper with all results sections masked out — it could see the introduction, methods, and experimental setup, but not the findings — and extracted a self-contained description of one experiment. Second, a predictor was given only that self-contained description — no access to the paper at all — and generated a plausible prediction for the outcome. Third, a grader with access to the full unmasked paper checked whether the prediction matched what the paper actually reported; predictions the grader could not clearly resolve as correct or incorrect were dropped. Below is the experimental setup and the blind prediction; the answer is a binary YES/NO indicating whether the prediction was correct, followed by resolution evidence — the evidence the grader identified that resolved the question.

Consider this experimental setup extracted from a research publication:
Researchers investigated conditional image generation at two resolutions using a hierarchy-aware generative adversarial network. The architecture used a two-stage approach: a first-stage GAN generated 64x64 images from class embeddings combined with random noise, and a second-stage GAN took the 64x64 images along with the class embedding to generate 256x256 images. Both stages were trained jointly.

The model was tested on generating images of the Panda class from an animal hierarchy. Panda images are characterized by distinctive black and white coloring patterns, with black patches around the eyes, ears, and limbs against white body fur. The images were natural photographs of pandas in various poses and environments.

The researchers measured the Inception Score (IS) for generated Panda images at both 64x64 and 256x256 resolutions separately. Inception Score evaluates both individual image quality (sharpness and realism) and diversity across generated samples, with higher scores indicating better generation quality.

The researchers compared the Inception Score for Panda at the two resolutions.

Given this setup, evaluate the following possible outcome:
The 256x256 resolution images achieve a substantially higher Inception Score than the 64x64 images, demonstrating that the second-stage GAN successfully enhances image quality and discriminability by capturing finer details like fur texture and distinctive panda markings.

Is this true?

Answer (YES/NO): YES